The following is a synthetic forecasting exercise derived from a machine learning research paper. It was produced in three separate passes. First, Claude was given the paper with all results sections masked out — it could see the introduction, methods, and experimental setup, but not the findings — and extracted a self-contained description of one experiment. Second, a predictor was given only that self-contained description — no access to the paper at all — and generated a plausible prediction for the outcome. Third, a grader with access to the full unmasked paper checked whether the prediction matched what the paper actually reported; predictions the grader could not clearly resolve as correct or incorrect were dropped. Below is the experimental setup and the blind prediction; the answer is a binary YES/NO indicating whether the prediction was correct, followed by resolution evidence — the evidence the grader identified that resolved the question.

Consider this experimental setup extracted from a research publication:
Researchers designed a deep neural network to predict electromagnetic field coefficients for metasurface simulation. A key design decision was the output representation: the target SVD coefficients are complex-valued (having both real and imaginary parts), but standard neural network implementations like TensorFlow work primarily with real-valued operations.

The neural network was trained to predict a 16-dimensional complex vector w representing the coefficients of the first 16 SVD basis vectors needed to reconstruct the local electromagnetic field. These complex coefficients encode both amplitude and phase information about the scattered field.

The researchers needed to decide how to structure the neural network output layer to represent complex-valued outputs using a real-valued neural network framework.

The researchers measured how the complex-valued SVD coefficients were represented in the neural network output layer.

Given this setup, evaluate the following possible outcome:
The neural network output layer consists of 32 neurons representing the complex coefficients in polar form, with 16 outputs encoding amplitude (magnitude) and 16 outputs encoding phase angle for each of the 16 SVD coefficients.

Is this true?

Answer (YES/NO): NO